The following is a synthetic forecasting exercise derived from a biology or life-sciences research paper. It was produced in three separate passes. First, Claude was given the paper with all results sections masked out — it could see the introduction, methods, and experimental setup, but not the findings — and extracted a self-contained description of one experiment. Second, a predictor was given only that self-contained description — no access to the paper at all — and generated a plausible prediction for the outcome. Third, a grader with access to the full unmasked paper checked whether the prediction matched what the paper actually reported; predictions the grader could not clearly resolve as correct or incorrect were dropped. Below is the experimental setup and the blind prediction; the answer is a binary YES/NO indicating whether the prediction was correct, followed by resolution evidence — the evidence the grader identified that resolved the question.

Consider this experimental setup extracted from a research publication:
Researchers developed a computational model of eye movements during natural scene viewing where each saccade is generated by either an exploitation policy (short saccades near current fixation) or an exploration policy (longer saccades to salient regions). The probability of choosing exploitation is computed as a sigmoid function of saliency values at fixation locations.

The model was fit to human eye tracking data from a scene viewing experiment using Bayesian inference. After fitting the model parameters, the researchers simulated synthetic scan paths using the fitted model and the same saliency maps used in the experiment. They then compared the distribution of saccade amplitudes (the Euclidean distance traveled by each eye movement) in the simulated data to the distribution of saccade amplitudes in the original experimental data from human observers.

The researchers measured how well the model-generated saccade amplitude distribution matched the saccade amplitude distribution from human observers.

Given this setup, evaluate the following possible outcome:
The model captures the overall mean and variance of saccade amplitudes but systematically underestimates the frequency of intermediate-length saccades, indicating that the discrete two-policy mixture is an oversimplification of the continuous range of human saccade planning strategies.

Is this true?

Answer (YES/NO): NO